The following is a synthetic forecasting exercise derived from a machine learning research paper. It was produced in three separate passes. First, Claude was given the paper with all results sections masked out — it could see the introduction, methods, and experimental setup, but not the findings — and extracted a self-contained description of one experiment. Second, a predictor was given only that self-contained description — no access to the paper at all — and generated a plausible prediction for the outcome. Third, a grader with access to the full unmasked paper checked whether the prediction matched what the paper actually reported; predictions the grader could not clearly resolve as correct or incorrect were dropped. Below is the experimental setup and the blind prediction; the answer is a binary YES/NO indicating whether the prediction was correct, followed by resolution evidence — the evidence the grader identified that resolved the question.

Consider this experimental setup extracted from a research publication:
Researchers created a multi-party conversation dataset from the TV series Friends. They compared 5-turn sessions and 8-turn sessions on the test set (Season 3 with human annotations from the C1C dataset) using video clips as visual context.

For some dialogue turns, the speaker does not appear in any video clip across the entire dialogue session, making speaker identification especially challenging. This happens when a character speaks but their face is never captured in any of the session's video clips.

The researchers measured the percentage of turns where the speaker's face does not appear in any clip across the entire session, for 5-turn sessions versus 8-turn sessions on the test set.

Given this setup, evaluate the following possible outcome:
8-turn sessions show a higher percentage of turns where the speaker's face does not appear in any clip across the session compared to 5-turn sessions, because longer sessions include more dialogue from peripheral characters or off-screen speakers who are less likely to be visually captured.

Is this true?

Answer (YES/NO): NO